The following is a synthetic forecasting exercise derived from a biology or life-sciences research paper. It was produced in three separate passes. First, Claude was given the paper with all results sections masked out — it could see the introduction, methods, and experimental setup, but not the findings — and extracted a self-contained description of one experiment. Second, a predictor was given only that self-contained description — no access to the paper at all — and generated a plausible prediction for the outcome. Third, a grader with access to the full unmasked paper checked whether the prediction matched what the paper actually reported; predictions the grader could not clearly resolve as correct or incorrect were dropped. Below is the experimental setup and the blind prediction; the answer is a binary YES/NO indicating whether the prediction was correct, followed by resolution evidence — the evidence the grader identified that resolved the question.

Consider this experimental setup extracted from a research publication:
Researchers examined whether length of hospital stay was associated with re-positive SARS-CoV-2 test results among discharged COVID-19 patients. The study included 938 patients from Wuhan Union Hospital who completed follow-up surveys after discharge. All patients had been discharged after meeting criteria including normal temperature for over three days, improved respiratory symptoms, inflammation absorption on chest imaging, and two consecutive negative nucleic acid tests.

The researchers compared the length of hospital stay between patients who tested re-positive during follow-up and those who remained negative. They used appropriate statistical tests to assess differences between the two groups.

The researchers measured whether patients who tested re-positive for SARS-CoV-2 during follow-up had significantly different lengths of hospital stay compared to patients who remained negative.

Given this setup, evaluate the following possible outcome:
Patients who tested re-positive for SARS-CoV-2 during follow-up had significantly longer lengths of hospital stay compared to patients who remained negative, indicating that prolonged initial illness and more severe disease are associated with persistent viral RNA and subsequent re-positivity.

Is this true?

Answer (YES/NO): NO